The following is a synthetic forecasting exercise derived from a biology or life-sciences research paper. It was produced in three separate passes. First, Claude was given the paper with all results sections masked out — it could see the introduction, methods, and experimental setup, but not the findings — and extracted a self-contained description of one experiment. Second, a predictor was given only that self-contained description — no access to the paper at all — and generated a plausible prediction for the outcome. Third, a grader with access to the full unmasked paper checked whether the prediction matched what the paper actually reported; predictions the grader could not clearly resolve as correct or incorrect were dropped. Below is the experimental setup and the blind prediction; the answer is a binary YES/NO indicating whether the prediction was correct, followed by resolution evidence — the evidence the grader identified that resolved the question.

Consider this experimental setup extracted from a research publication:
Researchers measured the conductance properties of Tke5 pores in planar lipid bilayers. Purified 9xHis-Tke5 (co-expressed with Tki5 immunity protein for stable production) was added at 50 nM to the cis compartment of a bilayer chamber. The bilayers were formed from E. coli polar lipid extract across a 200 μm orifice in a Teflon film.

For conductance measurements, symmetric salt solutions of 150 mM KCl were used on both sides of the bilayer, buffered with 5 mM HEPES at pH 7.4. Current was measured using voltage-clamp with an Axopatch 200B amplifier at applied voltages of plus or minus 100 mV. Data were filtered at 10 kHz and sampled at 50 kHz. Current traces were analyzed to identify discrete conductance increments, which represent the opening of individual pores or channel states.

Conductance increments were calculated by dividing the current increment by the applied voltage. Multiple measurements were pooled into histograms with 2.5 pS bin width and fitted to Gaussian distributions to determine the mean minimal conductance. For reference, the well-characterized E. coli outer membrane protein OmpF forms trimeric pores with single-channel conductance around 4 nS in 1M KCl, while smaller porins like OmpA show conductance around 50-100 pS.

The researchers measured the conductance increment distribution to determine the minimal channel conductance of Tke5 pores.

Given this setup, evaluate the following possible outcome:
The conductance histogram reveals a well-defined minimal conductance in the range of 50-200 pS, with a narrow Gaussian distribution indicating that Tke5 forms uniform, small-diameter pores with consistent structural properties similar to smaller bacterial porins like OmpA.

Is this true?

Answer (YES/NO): NO